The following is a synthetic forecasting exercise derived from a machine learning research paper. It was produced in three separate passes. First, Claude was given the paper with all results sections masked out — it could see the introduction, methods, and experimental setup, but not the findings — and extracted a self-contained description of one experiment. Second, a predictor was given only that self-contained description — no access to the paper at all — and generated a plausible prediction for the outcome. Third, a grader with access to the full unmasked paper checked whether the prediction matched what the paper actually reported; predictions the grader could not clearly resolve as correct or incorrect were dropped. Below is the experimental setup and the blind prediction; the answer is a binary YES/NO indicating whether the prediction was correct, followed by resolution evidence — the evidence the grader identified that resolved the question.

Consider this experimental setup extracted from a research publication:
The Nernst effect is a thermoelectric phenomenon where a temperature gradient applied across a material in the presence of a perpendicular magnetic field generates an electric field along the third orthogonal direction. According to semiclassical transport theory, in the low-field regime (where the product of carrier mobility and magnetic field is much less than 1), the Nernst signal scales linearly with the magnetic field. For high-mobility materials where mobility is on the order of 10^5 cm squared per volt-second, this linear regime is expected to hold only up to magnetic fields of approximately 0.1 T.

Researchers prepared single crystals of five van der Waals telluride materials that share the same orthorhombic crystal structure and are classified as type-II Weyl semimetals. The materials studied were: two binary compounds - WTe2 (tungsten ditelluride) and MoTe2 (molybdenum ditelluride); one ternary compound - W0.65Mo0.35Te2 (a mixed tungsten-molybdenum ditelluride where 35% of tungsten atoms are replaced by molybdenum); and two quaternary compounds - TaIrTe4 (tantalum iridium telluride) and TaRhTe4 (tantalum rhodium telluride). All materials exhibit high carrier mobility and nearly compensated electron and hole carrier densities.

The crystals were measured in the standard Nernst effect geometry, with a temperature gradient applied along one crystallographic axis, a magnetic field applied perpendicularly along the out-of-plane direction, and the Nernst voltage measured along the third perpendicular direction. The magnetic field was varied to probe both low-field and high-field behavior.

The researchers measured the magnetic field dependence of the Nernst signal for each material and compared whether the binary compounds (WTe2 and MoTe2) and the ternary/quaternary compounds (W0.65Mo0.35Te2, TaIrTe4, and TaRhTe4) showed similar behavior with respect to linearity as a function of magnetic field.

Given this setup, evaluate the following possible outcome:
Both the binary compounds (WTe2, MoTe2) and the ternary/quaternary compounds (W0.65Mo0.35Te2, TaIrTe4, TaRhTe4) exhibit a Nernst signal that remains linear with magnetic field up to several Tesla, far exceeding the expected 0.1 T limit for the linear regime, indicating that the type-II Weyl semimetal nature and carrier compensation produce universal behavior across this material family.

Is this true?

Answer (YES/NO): NO